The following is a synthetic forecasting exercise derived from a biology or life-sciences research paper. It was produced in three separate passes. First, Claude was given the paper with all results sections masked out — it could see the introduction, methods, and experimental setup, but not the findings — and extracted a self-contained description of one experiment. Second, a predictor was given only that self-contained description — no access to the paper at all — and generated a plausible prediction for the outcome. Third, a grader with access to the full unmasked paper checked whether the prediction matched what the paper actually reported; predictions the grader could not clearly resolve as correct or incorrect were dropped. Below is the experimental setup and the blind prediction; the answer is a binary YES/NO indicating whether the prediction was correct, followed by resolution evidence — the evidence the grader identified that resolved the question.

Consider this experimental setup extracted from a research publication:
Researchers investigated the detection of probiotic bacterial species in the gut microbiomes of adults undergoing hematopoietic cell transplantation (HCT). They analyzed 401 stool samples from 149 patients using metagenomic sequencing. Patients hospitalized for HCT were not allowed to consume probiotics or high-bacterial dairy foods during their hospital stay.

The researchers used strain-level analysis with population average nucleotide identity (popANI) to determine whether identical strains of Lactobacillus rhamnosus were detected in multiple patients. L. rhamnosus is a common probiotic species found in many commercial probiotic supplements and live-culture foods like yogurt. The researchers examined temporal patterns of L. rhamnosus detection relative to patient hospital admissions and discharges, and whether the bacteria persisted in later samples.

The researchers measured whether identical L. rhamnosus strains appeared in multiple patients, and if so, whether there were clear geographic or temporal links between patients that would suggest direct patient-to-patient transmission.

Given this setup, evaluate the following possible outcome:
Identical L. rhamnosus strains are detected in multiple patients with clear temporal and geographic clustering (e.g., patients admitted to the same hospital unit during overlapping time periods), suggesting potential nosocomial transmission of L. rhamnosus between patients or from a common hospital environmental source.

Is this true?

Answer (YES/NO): NO